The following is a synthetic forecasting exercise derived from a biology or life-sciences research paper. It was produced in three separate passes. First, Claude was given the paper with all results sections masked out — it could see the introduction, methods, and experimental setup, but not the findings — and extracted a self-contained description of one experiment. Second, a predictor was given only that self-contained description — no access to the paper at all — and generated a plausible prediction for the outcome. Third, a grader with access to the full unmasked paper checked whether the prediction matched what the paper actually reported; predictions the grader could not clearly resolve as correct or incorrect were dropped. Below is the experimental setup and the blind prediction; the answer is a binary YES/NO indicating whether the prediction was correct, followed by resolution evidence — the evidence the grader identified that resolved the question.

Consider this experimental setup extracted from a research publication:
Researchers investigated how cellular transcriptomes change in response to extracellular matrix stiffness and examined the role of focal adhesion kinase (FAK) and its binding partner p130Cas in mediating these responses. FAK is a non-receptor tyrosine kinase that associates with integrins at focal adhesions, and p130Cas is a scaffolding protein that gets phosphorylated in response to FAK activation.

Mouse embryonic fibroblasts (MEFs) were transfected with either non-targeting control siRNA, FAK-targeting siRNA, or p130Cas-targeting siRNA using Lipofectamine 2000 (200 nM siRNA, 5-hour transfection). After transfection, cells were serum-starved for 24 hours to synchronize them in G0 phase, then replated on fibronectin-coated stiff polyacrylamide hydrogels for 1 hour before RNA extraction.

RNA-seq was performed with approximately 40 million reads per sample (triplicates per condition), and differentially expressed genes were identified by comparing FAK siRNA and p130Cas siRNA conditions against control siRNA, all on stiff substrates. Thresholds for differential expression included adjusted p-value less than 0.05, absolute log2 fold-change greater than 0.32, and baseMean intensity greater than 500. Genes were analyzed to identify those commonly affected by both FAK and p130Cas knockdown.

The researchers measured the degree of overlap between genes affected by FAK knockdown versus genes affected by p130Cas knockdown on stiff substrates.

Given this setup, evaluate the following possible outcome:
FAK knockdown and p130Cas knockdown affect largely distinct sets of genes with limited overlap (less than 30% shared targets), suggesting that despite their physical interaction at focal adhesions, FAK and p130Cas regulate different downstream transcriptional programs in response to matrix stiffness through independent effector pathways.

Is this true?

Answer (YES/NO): NO